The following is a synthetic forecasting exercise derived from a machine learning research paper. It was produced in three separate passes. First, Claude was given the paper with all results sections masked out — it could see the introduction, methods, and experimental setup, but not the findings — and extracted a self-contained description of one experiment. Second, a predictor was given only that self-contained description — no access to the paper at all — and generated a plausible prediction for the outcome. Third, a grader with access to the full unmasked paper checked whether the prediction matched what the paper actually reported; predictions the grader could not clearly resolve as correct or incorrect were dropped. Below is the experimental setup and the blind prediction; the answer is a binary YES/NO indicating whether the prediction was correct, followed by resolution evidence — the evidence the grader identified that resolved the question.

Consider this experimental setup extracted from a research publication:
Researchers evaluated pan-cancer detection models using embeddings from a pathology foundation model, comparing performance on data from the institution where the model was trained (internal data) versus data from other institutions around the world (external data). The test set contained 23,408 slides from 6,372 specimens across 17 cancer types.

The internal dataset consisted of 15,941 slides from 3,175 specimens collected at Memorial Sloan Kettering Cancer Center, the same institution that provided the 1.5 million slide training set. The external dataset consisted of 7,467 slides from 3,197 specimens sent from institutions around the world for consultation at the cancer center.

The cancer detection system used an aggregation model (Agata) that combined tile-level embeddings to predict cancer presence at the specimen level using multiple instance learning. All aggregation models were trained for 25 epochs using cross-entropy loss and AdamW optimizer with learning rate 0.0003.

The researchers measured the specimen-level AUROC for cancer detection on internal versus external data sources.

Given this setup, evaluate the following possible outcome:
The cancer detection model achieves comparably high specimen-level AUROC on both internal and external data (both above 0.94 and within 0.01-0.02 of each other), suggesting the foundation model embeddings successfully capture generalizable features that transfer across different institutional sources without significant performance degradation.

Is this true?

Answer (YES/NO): NO